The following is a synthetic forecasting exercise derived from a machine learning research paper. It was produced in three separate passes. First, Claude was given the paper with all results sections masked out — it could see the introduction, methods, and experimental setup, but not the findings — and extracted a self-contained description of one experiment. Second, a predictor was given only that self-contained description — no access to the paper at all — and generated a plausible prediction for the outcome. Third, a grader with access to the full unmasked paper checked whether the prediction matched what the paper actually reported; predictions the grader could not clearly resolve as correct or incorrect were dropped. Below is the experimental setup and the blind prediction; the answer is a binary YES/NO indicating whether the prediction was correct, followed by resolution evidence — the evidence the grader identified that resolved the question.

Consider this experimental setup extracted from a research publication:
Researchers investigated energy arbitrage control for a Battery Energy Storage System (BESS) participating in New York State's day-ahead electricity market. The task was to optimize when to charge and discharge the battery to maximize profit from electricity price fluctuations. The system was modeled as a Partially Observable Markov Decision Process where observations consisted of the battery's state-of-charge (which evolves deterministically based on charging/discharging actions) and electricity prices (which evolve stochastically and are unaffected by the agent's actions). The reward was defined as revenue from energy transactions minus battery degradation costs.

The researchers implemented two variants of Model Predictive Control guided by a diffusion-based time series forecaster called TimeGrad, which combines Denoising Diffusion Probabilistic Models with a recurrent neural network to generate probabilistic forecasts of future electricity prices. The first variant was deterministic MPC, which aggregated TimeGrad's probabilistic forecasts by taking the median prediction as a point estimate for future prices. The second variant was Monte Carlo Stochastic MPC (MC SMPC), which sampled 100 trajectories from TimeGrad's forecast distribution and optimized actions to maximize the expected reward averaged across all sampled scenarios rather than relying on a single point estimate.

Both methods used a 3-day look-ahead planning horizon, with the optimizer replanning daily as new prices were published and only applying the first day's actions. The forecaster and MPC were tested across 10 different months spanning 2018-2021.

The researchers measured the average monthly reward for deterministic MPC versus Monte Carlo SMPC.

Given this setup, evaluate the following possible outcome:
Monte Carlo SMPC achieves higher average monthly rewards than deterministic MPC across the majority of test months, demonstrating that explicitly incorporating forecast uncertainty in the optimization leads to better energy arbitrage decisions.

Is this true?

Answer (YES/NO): YES